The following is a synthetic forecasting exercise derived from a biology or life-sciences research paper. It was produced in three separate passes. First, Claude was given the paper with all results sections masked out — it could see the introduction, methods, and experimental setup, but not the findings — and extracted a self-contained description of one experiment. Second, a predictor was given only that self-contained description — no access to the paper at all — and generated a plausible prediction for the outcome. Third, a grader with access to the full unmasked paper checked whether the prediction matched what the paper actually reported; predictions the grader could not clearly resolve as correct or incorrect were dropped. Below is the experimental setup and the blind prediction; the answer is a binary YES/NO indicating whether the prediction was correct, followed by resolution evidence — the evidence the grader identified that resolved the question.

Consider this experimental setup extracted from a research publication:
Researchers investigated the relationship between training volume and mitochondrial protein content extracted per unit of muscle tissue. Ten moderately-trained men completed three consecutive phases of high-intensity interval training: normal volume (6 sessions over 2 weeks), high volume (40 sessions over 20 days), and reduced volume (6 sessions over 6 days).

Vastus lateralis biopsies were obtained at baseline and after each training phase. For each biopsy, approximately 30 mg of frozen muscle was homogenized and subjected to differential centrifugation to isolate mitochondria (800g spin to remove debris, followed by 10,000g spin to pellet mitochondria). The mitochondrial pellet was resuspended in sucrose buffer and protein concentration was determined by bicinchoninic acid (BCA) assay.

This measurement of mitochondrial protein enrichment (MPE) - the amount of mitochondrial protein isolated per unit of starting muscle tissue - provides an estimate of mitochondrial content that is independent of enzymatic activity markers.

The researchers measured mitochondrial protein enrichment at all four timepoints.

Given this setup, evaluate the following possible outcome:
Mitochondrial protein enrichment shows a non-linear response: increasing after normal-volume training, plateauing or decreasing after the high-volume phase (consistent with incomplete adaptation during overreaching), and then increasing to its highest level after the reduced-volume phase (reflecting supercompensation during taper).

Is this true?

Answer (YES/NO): NO